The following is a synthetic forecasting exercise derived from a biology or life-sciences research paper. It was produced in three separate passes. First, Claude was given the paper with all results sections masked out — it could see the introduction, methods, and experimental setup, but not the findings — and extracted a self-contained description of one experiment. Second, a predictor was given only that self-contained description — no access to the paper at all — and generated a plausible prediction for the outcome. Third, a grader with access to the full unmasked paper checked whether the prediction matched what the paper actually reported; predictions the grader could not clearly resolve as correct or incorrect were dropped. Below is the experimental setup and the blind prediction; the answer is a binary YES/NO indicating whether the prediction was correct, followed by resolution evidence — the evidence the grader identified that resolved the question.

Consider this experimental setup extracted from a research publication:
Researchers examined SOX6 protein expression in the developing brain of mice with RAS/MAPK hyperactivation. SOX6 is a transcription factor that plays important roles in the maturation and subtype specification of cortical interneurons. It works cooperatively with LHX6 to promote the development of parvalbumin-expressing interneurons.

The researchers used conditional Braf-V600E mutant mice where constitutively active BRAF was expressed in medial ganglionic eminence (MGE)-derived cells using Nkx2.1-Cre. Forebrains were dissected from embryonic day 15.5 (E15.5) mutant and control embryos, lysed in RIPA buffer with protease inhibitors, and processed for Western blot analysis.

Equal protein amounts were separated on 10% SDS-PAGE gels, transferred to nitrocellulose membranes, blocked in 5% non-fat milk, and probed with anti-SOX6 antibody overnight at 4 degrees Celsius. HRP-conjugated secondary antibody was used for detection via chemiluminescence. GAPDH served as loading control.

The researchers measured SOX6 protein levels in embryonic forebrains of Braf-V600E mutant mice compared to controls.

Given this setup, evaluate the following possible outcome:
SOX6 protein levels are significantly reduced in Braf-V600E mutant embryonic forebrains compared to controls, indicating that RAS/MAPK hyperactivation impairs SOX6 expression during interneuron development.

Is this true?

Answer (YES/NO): NO